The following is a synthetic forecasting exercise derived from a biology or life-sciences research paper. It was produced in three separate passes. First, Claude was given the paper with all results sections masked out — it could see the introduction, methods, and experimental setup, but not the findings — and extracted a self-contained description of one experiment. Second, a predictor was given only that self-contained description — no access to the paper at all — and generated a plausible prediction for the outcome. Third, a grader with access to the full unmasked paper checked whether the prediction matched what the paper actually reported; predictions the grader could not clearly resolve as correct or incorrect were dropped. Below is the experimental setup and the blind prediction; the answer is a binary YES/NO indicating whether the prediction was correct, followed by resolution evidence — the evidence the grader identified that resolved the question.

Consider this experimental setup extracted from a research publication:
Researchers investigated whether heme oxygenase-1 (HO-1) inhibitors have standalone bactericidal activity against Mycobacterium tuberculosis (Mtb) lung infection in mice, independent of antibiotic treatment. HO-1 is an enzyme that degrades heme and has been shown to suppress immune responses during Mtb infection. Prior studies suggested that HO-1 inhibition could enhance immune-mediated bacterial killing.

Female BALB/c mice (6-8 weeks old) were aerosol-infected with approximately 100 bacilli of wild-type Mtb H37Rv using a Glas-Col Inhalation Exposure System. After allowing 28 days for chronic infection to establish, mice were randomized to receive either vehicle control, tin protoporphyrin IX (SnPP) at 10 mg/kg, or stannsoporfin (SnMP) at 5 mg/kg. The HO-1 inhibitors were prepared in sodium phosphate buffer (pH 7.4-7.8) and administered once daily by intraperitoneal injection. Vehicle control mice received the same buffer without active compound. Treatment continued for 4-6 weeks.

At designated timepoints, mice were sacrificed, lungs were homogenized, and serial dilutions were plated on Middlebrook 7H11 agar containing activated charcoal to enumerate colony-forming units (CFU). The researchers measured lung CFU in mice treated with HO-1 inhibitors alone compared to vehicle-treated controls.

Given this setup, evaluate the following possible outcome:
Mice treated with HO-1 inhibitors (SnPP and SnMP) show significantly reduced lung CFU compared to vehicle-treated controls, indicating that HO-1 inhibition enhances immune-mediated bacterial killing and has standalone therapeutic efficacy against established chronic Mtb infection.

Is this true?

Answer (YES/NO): YES